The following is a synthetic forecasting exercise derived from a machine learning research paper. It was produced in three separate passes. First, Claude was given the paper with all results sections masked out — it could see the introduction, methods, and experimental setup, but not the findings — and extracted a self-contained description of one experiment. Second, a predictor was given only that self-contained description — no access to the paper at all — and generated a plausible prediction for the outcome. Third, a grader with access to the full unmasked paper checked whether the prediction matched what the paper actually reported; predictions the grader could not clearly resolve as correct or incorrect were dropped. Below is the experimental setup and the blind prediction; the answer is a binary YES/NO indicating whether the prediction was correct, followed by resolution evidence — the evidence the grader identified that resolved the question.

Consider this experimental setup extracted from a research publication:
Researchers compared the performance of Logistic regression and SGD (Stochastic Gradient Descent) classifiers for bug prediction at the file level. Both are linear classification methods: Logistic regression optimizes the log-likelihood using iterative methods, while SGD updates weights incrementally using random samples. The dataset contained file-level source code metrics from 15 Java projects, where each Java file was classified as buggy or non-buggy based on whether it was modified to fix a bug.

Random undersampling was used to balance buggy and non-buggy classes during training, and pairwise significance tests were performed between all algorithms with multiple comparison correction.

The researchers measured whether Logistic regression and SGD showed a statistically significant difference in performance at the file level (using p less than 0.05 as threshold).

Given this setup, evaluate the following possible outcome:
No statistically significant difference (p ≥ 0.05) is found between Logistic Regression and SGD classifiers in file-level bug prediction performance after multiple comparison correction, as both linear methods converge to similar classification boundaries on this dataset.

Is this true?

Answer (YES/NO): YES